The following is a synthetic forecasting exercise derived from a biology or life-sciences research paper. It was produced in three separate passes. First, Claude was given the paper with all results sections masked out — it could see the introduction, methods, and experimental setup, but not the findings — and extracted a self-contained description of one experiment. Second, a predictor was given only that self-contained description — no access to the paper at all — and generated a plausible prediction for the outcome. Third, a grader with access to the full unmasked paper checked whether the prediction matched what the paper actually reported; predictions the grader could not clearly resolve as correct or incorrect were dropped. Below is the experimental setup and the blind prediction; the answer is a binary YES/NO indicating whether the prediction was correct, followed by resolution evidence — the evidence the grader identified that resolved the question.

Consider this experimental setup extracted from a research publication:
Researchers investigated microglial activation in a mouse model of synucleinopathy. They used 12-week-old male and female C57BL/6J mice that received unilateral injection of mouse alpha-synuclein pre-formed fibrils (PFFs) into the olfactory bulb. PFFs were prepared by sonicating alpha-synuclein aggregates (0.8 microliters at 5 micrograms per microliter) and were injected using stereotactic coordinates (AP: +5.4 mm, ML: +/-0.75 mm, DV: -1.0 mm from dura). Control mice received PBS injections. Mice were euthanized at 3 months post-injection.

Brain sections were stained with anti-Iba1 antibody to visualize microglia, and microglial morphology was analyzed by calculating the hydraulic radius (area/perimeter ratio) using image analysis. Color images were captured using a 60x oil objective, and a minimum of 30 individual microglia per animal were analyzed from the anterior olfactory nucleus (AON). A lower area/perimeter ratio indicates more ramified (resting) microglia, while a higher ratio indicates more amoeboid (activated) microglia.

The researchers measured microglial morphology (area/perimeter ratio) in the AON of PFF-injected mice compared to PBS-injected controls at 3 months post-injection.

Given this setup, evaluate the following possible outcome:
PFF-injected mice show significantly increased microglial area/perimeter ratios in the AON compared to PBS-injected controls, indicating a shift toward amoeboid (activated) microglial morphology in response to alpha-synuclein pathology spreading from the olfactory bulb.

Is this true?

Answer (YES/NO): NO